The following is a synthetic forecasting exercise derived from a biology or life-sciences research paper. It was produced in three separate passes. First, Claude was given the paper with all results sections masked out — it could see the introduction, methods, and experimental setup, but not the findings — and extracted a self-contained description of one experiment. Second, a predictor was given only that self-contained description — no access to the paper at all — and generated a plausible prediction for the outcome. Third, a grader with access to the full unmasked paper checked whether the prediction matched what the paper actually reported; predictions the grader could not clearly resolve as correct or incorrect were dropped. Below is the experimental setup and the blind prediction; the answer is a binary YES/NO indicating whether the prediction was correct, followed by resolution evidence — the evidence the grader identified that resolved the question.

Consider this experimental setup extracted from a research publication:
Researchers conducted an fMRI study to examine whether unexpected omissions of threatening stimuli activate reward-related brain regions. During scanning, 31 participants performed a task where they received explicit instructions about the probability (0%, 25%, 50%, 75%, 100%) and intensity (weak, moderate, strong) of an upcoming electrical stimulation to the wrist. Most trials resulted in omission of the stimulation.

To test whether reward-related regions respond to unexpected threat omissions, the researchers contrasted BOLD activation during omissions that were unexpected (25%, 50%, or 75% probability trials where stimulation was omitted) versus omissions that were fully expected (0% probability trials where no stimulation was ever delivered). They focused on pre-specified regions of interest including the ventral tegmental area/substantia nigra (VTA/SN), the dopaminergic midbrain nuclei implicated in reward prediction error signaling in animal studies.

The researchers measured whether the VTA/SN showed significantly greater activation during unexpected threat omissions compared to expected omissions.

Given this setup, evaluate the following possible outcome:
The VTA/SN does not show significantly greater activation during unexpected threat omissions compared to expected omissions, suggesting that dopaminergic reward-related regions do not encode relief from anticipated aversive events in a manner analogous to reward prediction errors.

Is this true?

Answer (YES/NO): NO